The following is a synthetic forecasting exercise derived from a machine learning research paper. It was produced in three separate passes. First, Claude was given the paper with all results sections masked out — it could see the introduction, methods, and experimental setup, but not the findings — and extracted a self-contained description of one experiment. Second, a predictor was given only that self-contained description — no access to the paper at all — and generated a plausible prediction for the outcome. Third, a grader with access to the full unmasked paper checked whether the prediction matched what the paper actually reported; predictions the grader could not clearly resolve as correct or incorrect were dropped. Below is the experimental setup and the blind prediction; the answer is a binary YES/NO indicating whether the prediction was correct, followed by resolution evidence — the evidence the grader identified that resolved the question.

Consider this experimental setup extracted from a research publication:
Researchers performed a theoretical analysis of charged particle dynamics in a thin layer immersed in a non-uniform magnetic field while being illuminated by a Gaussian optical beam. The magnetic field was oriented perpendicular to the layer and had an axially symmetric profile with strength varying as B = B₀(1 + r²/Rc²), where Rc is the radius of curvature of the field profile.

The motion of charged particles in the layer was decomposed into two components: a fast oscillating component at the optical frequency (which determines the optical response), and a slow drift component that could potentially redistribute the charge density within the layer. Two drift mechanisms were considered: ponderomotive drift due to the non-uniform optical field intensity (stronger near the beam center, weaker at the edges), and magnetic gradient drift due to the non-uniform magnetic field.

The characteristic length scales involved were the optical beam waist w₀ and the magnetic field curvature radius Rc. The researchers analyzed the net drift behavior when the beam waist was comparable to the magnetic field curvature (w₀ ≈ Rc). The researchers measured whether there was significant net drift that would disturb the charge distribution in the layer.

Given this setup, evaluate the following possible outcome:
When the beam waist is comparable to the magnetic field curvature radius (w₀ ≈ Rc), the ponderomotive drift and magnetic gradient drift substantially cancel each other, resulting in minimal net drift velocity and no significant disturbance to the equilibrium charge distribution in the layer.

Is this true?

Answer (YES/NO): YES